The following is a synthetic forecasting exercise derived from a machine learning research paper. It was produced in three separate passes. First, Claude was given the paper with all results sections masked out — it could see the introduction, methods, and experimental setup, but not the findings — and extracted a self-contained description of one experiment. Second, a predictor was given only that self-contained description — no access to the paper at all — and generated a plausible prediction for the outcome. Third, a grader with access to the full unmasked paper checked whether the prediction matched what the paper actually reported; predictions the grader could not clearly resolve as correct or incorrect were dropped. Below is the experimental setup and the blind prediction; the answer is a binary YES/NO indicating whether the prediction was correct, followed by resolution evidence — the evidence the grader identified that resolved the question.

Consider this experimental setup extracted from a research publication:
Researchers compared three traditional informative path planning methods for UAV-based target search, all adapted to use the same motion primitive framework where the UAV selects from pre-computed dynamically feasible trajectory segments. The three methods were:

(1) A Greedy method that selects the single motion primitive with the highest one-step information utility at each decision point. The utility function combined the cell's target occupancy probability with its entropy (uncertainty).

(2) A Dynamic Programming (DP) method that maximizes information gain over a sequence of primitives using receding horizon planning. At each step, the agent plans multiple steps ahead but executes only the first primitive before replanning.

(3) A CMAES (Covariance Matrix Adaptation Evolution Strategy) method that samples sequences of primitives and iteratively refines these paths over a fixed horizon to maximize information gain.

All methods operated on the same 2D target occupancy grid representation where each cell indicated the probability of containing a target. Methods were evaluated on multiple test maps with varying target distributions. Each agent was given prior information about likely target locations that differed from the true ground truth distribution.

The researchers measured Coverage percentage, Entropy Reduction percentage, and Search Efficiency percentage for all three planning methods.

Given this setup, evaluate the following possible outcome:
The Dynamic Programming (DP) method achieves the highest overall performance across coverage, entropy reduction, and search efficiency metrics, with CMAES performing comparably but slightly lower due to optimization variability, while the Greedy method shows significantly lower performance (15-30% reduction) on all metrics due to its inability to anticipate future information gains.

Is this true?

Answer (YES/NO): NO